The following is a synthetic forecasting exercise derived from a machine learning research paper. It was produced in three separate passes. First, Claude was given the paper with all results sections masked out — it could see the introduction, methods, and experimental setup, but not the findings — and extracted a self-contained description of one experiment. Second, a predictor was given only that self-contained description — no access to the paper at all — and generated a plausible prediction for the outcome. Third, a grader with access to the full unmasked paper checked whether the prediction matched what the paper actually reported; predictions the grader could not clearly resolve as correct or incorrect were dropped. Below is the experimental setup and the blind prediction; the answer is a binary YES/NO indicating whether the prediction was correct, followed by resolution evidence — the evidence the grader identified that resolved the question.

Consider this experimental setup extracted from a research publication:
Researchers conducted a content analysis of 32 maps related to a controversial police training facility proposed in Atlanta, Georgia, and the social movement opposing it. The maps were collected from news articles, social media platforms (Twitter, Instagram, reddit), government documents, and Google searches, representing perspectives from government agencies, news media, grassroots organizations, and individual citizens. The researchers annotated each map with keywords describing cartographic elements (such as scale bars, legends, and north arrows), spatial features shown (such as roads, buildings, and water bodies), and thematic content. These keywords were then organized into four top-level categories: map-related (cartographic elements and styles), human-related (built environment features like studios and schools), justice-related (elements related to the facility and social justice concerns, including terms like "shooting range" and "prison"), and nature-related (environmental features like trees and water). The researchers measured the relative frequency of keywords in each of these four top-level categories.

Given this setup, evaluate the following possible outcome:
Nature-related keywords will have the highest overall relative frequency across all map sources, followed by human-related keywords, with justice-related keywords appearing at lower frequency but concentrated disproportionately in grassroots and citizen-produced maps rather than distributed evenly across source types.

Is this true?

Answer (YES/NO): NO